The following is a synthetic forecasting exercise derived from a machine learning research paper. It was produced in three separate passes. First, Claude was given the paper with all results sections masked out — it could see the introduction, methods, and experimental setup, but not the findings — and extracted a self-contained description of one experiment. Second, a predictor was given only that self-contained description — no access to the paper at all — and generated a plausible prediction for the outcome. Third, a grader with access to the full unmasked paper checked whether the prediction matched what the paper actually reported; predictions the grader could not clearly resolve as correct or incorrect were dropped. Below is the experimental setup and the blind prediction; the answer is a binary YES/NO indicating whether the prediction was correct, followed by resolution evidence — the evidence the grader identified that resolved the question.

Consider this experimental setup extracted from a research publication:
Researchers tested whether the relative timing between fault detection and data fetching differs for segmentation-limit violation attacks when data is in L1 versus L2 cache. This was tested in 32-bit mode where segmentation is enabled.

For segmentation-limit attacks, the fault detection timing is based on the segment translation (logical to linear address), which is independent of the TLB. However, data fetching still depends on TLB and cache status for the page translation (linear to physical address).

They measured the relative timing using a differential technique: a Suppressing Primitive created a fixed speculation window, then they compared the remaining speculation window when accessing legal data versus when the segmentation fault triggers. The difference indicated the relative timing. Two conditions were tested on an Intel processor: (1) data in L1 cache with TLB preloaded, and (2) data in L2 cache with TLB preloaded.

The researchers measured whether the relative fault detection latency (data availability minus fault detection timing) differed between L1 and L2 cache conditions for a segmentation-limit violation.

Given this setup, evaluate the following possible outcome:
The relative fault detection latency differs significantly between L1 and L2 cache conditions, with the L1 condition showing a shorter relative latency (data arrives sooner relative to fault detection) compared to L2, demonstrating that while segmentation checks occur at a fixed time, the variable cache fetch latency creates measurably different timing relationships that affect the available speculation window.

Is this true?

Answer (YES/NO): YES